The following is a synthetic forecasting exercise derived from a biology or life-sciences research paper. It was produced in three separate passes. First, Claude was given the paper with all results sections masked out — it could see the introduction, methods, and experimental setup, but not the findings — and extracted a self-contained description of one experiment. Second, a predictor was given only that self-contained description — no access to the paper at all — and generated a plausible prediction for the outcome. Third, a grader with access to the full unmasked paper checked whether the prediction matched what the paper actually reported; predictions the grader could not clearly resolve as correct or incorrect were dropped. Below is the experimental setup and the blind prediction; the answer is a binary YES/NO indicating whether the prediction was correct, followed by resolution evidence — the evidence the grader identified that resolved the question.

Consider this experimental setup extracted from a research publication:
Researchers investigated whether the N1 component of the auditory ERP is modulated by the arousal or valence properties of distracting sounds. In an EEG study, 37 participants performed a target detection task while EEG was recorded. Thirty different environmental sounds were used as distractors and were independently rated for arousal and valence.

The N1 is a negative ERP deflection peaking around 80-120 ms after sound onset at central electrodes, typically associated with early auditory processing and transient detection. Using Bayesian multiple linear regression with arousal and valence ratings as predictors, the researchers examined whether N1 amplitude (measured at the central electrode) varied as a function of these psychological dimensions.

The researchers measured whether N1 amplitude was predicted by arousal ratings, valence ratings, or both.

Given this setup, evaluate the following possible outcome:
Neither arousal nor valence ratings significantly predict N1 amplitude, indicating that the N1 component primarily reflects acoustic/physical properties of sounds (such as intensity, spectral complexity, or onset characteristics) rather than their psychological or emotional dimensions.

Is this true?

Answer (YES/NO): YES